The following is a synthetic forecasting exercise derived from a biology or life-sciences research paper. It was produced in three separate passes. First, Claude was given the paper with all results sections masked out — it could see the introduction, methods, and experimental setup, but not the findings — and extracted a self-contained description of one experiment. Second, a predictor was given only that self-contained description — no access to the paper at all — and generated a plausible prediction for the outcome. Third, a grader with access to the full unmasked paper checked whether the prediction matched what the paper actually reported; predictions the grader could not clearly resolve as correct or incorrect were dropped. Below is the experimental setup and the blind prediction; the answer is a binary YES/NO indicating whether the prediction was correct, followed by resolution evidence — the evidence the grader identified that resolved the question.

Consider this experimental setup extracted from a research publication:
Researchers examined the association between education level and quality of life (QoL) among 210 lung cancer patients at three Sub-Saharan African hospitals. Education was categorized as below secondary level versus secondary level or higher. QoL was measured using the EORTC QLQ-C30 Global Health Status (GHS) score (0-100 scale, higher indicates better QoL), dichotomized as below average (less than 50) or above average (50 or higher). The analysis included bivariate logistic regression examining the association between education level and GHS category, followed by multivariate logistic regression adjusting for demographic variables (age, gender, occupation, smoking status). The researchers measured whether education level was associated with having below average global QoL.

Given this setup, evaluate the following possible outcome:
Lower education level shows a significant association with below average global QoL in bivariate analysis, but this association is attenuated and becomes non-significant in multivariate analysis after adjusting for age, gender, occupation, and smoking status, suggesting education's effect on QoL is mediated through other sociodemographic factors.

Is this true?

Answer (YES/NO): YES